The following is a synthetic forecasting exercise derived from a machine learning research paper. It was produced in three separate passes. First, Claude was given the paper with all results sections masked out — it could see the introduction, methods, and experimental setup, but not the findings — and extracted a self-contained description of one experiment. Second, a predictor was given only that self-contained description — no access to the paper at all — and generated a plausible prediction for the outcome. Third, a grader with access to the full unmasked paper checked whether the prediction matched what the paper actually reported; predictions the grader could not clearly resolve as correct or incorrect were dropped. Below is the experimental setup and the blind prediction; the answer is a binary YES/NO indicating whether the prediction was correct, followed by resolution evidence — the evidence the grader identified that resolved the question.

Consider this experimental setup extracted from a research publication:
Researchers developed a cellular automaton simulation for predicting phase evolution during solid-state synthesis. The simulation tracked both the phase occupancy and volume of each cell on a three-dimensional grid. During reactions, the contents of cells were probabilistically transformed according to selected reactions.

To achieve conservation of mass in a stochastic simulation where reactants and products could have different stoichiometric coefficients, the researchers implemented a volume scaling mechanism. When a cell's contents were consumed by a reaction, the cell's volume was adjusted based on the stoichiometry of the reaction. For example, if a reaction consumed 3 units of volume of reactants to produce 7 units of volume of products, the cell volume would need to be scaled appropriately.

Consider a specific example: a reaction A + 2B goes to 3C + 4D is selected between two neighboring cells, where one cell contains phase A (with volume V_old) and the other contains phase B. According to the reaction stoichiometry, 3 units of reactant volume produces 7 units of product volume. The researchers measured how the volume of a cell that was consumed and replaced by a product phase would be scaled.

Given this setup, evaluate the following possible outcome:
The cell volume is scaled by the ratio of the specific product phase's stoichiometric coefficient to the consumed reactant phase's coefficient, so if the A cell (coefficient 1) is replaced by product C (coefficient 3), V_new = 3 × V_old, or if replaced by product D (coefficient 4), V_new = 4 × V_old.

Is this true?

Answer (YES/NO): NO